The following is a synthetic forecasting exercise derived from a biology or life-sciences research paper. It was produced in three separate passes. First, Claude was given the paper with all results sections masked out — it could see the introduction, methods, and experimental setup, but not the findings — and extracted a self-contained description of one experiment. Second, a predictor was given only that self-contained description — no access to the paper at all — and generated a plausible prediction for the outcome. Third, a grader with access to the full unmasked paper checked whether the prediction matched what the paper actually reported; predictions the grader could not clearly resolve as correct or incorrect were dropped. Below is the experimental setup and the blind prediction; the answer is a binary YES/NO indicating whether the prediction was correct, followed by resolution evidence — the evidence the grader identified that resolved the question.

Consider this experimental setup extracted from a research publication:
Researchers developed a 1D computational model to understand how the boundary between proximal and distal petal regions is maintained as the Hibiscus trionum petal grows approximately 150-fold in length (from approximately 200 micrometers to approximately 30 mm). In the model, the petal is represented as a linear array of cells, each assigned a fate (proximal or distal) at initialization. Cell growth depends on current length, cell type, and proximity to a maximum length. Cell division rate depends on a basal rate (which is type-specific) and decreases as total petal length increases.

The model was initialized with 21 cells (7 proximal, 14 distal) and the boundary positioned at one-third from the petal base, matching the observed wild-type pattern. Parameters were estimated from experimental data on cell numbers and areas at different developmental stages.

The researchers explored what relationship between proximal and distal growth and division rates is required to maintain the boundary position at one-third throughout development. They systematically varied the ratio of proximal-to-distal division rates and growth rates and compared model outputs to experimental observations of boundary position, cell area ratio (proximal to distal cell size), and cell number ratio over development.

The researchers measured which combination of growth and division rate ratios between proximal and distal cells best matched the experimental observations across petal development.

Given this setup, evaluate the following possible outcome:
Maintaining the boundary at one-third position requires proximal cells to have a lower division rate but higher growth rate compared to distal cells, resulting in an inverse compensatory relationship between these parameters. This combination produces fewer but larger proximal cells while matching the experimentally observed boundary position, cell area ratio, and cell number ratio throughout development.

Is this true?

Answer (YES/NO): YES